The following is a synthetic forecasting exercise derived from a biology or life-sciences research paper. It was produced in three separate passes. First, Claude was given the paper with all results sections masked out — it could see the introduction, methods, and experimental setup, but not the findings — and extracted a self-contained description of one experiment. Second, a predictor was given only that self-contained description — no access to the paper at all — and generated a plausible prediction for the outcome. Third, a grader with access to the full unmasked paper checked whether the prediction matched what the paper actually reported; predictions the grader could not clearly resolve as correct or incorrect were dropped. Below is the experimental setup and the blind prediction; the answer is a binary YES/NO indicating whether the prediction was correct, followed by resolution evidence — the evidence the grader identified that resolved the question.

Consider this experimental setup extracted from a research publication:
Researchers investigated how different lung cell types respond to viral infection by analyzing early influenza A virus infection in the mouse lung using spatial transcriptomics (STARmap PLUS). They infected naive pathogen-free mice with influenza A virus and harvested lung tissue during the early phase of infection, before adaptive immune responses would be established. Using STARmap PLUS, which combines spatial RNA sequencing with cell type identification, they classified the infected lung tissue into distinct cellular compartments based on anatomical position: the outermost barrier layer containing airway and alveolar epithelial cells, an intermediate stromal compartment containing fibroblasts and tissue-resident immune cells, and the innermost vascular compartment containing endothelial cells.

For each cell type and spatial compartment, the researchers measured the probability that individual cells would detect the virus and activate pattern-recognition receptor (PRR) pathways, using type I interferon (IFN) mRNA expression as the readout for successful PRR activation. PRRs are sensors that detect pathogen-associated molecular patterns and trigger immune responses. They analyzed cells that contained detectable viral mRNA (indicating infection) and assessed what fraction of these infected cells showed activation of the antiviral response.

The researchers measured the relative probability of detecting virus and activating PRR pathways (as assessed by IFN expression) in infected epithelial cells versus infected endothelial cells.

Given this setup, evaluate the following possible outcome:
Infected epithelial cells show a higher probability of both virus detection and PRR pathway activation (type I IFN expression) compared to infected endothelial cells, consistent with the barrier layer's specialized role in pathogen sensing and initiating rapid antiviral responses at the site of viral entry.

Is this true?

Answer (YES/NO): NO